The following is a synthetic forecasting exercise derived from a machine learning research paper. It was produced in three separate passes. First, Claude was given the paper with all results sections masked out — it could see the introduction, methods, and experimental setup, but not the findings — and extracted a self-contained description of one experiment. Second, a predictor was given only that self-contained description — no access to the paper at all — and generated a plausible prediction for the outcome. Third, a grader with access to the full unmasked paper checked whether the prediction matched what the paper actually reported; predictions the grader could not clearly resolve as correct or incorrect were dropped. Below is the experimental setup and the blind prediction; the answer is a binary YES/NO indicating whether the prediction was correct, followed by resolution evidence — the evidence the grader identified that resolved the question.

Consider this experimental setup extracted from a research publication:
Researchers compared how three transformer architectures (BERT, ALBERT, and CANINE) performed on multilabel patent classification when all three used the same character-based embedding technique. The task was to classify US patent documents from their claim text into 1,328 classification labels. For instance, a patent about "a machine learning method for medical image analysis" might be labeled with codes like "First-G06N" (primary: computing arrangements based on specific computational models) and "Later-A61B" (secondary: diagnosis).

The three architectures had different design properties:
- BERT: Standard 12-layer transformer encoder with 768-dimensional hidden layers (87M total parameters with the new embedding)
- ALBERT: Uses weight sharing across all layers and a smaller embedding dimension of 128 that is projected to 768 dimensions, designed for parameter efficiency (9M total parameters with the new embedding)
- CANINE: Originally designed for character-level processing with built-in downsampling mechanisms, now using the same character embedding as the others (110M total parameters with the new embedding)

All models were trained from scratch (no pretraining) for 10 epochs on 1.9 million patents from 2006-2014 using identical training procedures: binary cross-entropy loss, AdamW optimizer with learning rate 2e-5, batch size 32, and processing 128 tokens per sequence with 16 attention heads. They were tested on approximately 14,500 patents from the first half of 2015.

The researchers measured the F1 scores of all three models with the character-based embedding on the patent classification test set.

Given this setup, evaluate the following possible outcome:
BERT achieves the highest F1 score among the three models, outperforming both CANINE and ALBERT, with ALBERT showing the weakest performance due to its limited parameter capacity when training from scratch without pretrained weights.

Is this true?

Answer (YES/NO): NO